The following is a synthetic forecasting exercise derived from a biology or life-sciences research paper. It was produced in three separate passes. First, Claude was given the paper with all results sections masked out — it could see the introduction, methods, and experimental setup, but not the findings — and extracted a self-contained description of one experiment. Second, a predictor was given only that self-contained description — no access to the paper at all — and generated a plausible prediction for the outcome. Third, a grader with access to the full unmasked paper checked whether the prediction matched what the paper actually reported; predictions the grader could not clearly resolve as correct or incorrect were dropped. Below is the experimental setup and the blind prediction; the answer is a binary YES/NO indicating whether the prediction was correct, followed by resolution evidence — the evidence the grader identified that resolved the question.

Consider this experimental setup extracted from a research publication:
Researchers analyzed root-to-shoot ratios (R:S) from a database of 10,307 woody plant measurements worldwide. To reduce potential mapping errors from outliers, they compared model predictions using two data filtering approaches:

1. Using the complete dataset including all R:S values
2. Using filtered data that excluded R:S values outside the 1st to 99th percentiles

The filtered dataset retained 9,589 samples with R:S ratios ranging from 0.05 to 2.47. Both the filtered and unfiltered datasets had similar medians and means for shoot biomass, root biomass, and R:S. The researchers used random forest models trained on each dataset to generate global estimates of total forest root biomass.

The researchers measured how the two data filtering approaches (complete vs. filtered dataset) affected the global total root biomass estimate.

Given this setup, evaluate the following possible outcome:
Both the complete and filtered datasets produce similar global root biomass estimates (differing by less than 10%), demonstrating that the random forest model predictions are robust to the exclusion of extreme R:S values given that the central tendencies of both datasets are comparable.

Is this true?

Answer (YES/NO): YES